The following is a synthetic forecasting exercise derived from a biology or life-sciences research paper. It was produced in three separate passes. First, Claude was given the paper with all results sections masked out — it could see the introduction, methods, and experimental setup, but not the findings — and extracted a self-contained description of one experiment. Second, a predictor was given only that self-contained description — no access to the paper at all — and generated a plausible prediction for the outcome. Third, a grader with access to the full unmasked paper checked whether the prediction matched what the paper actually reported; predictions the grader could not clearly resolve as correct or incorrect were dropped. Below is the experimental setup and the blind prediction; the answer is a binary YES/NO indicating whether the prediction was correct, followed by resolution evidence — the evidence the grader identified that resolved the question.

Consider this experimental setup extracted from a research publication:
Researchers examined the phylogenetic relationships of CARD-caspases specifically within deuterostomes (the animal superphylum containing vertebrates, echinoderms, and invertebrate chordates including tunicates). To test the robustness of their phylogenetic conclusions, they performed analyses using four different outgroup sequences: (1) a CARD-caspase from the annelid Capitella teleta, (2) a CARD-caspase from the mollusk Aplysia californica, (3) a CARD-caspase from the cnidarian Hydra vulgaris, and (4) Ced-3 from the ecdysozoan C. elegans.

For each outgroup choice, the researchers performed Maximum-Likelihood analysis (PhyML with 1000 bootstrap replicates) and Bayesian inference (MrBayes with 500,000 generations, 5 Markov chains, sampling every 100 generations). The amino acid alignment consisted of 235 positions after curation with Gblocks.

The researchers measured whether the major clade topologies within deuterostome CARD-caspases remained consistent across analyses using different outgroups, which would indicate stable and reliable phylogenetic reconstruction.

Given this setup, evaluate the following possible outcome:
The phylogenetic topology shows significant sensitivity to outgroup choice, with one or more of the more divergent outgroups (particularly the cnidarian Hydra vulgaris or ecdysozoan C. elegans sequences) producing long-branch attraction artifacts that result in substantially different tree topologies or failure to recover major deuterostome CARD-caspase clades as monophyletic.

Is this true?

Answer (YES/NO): NO